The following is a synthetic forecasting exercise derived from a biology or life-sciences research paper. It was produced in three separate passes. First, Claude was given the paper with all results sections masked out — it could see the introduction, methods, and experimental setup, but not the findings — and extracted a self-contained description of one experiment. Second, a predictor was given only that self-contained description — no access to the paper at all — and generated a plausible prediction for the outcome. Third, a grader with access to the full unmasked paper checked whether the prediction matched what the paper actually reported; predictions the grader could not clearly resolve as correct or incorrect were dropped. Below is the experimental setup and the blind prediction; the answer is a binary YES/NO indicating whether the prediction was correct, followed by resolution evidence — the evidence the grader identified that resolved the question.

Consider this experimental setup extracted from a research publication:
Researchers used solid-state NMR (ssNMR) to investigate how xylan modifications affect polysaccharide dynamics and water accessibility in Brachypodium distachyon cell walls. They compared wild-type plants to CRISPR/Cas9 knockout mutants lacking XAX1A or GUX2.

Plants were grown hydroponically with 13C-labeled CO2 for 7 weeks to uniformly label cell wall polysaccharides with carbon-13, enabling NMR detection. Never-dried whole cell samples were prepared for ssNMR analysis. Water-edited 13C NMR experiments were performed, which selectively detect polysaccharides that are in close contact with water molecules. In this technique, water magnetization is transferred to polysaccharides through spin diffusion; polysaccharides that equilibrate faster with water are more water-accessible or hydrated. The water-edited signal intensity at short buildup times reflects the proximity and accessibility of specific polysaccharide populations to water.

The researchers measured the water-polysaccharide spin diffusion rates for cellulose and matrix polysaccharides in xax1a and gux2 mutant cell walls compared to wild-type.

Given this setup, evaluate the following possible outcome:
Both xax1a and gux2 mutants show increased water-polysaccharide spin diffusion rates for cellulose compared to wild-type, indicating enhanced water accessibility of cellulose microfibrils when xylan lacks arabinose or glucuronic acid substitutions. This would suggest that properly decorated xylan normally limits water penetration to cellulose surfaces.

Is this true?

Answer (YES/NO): YES